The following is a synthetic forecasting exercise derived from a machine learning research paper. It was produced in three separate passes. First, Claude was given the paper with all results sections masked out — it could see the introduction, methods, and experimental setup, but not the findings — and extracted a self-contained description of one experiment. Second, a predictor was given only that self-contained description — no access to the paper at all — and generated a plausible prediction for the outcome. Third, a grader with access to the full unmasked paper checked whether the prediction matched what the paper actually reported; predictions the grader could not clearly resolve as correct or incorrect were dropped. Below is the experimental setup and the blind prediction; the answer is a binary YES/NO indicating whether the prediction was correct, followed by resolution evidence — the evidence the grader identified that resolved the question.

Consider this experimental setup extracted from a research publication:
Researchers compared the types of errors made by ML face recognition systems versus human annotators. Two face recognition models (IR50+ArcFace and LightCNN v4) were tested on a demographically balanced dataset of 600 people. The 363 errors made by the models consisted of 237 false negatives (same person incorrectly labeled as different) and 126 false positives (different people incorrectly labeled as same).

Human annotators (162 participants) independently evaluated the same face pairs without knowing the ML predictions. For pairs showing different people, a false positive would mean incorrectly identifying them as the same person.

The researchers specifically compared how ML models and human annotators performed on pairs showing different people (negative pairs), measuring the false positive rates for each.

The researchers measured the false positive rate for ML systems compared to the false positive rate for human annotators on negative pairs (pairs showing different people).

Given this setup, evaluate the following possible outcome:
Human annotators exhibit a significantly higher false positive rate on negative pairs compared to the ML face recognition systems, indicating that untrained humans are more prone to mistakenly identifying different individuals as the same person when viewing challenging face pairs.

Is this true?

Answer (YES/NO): NO